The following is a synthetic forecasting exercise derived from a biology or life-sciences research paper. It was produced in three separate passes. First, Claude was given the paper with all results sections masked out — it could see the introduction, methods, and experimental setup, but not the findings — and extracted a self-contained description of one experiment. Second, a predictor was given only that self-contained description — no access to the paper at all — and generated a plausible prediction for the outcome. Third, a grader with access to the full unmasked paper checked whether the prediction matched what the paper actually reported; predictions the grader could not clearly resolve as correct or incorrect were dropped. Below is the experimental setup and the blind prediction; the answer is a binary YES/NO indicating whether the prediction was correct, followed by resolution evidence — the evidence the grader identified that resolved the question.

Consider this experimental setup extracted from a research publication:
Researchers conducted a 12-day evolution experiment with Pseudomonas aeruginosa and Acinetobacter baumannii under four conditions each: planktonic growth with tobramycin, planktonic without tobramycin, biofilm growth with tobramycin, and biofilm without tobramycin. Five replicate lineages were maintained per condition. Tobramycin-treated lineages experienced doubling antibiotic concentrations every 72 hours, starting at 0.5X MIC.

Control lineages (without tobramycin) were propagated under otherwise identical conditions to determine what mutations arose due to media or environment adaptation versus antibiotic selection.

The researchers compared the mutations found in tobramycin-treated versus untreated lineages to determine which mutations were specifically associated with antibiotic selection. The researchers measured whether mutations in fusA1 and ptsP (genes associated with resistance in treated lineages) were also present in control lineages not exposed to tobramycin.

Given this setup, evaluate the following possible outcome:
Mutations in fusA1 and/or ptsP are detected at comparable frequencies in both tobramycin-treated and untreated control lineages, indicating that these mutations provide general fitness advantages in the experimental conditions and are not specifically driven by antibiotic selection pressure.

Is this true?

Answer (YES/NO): NO